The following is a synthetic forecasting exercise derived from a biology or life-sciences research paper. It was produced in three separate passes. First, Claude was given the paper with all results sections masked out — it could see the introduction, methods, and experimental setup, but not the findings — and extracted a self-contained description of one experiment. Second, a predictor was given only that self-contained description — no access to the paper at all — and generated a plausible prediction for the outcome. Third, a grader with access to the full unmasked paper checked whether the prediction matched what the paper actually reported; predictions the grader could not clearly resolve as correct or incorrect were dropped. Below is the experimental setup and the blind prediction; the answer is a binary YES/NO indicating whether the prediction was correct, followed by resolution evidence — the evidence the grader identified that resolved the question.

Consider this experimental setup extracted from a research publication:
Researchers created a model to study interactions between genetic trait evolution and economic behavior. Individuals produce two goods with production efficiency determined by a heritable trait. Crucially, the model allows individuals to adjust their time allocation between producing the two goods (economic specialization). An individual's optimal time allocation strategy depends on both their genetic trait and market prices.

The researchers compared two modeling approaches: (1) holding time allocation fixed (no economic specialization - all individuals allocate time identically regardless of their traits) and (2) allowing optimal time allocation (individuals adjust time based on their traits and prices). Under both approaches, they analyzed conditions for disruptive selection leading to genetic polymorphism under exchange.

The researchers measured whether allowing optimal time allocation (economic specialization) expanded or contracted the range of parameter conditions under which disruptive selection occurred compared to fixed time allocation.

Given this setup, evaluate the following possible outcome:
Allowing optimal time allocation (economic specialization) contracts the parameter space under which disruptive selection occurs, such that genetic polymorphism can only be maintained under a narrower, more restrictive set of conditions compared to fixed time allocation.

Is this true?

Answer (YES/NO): NO